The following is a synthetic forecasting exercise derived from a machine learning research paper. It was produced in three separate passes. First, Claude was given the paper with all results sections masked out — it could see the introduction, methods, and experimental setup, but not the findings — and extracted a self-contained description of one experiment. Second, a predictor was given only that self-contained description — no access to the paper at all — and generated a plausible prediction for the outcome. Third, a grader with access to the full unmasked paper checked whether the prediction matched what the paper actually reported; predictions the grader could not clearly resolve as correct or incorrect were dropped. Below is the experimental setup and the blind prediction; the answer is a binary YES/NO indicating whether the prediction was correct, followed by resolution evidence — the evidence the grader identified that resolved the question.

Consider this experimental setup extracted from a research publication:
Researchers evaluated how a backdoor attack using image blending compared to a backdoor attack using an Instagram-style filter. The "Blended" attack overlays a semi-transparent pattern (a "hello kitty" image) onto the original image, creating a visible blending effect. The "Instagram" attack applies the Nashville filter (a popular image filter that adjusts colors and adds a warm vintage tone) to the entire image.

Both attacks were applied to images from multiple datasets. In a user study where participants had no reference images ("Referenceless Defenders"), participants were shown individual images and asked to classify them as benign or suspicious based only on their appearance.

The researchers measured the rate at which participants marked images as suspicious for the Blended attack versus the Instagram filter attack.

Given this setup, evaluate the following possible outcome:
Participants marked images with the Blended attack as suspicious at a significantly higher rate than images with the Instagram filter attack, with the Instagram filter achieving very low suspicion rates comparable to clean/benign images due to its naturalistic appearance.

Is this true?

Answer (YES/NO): NO